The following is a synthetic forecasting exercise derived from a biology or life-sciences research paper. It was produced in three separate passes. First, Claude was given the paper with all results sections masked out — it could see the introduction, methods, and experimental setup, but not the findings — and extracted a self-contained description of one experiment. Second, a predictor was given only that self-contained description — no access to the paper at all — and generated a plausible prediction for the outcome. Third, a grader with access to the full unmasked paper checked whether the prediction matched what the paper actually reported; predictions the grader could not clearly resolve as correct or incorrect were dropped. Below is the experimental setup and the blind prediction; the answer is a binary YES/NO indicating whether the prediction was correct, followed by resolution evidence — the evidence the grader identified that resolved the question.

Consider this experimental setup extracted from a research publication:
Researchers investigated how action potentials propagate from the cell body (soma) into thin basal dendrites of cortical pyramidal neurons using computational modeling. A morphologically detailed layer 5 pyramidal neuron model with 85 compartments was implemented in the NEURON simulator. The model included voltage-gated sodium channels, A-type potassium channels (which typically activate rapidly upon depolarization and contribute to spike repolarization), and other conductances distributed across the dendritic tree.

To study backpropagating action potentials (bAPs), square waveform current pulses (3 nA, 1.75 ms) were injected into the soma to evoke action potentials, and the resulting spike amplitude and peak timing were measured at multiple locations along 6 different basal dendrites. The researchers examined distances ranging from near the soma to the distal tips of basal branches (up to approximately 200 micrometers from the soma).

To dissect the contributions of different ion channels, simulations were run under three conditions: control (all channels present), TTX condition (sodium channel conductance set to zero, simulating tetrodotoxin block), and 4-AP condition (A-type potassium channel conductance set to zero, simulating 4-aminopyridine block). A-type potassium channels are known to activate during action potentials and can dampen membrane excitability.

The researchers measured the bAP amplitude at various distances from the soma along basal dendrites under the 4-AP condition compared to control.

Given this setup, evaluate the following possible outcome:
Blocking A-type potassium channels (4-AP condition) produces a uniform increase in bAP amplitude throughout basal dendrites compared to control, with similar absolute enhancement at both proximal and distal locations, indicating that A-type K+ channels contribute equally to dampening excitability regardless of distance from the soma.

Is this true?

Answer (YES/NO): NO